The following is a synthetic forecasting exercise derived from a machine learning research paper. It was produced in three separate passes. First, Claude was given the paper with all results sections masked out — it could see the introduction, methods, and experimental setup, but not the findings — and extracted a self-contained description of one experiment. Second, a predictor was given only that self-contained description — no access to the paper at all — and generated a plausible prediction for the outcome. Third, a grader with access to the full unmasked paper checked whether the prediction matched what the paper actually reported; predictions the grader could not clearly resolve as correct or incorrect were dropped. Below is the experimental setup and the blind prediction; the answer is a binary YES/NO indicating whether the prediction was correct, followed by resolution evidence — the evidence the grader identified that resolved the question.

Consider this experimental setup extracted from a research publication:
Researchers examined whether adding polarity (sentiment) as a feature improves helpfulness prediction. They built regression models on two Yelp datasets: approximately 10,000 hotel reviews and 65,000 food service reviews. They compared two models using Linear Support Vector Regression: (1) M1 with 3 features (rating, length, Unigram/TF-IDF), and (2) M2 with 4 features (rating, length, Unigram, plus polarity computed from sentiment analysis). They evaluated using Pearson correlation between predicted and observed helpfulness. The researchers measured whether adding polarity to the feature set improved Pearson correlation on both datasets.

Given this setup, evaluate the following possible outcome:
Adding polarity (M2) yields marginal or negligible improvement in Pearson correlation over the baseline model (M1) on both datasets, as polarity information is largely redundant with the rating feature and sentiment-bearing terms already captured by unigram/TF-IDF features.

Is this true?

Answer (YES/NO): YES